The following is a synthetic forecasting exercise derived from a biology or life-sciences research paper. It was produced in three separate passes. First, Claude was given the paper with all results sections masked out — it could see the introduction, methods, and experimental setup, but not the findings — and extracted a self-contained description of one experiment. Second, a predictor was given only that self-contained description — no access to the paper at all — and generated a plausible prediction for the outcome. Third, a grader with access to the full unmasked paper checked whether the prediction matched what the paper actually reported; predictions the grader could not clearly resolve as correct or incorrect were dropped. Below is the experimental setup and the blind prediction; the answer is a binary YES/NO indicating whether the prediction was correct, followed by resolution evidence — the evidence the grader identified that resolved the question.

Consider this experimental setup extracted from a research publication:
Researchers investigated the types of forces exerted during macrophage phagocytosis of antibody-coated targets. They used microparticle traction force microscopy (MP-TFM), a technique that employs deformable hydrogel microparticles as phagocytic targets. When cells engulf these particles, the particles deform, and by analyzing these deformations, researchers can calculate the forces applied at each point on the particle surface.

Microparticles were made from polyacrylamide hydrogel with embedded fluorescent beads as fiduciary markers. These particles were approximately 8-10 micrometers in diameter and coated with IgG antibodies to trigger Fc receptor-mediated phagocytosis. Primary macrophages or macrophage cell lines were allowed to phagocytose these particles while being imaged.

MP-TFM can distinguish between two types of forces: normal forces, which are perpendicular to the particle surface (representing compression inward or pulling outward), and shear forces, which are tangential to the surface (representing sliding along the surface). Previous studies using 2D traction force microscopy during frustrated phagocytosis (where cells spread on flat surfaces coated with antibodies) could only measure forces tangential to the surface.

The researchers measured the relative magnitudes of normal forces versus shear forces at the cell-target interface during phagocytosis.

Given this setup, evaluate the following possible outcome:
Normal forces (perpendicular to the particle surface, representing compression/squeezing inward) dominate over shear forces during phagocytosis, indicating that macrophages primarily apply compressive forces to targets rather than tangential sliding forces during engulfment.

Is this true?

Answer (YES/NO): YES